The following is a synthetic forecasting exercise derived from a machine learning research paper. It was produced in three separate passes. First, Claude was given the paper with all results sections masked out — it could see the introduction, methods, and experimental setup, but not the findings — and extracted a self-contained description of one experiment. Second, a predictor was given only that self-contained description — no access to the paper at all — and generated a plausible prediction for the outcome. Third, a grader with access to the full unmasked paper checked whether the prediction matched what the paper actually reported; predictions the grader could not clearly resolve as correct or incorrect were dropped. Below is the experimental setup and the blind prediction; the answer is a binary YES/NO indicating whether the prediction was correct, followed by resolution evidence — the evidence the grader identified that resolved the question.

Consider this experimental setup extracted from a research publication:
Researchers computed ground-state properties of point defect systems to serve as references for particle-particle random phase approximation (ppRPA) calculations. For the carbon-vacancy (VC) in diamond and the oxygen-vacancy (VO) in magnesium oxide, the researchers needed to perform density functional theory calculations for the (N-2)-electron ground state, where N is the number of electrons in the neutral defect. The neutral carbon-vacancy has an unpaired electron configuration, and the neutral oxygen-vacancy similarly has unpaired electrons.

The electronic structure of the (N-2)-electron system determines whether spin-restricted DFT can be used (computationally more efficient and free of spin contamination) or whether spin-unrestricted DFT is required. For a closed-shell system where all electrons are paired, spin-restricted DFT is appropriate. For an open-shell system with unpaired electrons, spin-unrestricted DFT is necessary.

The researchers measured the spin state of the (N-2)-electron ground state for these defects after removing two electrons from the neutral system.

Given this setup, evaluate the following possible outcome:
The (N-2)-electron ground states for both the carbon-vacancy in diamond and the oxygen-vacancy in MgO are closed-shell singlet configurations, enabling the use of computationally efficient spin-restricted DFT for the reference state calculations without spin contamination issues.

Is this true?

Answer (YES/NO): YES